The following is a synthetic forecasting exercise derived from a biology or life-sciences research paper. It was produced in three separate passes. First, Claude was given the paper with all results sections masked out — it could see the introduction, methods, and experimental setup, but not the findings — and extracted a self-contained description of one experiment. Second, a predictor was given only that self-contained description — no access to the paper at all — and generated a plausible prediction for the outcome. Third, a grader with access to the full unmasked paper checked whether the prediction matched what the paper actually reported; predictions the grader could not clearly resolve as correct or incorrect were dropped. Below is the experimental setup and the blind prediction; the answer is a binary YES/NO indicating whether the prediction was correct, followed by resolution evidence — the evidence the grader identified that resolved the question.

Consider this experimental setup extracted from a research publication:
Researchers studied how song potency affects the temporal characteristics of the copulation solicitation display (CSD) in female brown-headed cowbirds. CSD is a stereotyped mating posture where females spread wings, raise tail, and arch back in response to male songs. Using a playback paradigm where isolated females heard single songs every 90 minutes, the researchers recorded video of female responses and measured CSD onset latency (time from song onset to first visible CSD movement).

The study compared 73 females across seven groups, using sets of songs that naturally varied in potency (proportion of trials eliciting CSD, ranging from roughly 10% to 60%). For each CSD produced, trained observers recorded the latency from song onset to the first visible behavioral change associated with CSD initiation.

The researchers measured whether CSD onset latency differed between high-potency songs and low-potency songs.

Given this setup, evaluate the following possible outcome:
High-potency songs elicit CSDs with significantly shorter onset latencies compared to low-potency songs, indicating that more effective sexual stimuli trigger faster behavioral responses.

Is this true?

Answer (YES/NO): YES